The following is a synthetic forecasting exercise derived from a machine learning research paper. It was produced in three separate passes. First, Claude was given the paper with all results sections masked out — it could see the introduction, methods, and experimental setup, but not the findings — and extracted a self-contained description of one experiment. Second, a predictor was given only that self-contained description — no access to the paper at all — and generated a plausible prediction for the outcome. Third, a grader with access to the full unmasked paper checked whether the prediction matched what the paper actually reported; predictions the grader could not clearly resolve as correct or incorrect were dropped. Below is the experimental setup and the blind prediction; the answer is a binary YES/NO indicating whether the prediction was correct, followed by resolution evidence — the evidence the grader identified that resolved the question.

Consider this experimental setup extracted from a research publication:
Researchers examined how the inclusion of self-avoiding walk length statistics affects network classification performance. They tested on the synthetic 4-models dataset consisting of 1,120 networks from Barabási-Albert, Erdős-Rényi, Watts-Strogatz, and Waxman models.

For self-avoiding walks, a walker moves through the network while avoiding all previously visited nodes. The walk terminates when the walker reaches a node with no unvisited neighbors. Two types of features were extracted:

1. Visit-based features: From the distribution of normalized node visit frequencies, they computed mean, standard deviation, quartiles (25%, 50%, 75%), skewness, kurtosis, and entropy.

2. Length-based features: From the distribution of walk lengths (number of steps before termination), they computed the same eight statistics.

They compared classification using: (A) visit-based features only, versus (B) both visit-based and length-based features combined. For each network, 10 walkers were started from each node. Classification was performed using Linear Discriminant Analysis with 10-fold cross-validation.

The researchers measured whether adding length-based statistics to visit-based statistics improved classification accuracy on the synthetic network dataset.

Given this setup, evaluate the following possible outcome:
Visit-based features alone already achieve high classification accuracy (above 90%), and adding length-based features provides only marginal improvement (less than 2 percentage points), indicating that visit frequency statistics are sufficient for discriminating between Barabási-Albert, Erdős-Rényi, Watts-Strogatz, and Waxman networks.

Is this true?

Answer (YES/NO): NO